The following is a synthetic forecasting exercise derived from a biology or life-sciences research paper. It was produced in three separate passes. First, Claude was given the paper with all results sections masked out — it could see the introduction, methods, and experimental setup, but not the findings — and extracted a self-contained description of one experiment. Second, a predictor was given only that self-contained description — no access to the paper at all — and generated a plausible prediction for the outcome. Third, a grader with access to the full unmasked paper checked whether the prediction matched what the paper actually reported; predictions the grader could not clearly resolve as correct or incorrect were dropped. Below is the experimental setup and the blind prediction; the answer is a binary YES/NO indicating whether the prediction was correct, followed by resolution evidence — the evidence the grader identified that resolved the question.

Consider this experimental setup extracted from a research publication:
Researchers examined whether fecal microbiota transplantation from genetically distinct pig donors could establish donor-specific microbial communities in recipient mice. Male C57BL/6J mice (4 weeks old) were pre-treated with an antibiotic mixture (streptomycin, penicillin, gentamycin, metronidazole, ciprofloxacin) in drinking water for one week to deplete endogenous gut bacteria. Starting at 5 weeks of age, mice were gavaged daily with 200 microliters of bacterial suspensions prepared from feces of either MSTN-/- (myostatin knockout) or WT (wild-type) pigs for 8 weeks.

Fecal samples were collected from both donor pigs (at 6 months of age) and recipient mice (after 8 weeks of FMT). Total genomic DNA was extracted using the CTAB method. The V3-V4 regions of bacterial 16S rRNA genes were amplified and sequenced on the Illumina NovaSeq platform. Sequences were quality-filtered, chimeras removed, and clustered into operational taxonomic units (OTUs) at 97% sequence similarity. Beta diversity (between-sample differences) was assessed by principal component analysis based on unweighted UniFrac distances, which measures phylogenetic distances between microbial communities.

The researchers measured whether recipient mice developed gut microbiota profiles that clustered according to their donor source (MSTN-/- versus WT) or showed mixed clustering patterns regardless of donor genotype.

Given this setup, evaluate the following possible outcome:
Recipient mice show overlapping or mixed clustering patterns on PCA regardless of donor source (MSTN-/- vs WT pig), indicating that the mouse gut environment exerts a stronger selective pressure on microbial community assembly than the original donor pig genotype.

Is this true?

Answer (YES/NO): NO